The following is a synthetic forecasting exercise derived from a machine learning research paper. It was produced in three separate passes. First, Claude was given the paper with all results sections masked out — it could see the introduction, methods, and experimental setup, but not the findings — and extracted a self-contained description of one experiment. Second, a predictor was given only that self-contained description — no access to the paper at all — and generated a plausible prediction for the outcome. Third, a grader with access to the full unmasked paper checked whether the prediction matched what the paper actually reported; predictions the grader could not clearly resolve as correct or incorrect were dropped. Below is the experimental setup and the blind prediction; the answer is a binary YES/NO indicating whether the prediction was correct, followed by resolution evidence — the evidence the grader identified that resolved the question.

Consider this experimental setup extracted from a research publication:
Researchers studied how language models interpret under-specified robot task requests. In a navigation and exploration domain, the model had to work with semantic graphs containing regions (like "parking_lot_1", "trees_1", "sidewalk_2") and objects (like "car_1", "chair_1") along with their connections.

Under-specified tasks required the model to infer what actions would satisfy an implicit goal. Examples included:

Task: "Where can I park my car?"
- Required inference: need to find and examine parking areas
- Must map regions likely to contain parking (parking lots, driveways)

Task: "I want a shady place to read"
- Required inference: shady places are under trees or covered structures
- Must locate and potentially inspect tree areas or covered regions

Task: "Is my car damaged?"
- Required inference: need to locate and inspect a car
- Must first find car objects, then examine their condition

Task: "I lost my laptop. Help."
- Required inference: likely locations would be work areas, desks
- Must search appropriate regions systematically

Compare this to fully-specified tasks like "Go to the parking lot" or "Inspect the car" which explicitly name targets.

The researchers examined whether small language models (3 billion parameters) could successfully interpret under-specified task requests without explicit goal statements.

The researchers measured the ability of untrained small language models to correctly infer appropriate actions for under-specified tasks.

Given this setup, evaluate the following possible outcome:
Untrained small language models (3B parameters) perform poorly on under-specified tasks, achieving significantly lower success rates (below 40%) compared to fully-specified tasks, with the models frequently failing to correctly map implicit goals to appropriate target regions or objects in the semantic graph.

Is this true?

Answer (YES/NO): YES